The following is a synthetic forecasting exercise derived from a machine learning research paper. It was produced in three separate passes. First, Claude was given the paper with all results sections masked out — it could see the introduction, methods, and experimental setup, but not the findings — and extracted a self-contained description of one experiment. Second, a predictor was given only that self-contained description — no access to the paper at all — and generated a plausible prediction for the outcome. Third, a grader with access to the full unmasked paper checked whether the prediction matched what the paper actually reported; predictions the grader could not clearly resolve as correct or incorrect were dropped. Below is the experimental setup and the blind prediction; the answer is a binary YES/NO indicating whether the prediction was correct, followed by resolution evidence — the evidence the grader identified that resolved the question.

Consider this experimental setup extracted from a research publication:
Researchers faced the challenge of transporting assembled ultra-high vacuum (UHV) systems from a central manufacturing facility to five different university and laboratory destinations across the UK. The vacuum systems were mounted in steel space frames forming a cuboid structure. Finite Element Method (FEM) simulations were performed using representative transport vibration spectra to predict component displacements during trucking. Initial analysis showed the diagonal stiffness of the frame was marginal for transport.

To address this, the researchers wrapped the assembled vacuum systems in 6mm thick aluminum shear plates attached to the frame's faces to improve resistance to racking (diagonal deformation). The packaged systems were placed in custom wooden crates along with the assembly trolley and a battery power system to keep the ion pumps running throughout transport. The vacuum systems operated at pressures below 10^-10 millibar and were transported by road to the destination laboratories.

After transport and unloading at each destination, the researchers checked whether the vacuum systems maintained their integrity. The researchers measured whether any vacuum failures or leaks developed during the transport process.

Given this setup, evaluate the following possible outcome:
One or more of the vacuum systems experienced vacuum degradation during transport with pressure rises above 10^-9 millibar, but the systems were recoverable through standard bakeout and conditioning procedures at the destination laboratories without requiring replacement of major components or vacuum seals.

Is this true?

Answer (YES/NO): NO